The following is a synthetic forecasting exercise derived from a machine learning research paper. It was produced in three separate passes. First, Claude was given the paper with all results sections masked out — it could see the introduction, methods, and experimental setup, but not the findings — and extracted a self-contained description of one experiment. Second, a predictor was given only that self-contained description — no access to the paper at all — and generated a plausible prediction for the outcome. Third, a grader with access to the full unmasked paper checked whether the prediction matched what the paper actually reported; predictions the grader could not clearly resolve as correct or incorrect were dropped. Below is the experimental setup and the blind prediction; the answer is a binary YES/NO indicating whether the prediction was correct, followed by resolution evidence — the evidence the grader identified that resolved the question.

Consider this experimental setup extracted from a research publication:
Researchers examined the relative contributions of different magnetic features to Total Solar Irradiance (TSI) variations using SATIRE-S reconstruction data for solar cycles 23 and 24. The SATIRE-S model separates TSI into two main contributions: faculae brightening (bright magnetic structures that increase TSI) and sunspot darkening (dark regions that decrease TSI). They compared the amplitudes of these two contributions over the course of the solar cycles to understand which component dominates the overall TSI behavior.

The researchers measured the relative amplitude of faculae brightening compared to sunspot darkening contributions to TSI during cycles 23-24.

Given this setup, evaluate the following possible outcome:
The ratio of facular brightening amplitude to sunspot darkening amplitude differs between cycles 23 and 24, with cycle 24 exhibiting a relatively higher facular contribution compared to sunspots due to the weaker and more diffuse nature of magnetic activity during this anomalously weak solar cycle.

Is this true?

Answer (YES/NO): NO